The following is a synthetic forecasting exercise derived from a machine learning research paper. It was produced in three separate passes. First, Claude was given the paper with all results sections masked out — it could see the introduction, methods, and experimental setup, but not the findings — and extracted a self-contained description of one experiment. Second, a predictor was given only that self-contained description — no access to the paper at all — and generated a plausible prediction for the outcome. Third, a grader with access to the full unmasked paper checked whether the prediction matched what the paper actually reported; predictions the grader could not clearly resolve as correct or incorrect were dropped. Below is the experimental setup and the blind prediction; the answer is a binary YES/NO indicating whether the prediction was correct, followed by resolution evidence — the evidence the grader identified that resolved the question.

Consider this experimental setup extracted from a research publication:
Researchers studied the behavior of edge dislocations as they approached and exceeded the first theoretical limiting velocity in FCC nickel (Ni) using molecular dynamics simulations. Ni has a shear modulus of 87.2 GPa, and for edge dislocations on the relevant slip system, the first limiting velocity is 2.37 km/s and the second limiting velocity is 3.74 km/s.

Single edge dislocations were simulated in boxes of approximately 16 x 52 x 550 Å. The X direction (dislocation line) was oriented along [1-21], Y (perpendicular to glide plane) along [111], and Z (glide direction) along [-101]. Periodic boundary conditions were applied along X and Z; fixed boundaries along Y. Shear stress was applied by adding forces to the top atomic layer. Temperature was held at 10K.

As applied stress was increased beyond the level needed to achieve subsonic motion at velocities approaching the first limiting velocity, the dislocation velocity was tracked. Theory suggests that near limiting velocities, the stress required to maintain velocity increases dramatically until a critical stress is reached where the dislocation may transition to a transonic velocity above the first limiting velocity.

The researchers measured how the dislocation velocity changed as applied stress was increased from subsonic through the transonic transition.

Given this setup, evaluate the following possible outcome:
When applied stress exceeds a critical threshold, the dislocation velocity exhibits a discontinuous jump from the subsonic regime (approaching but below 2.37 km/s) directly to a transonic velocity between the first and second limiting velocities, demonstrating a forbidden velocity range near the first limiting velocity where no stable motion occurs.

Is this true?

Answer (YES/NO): YES